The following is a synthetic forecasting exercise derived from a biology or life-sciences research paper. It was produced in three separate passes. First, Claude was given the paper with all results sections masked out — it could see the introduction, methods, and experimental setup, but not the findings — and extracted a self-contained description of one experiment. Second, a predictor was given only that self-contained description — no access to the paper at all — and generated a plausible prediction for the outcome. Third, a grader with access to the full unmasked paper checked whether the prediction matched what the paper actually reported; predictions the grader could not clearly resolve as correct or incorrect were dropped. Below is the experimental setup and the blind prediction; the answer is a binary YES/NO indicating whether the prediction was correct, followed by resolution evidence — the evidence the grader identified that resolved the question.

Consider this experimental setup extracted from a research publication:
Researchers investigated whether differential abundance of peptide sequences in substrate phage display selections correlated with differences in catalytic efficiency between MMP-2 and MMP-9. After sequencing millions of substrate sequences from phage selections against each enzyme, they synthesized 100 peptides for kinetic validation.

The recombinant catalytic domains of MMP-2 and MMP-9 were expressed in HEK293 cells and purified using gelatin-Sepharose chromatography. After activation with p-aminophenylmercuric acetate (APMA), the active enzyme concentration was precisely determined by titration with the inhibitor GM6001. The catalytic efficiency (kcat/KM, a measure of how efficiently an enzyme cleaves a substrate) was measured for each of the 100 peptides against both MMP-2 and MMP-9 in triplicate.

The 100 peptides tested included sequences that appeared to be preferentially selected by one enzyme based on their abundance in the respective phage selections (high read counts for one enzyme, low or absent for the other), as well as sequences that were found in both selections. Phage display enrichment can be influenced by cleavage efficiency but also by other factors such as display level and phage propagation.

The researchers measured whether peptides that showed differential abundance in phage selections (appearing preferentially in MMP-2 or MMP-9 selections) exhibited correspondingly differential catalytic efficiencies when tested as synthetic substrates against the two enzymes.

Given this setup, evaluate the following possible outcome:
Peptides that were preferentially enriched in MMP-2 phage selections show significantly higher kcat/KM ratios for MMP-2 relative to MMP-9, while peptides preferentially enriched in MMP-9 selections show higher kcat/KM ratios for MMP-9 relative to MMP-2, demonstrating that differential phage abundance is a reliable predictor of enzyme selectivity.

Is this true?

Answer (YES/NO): YES